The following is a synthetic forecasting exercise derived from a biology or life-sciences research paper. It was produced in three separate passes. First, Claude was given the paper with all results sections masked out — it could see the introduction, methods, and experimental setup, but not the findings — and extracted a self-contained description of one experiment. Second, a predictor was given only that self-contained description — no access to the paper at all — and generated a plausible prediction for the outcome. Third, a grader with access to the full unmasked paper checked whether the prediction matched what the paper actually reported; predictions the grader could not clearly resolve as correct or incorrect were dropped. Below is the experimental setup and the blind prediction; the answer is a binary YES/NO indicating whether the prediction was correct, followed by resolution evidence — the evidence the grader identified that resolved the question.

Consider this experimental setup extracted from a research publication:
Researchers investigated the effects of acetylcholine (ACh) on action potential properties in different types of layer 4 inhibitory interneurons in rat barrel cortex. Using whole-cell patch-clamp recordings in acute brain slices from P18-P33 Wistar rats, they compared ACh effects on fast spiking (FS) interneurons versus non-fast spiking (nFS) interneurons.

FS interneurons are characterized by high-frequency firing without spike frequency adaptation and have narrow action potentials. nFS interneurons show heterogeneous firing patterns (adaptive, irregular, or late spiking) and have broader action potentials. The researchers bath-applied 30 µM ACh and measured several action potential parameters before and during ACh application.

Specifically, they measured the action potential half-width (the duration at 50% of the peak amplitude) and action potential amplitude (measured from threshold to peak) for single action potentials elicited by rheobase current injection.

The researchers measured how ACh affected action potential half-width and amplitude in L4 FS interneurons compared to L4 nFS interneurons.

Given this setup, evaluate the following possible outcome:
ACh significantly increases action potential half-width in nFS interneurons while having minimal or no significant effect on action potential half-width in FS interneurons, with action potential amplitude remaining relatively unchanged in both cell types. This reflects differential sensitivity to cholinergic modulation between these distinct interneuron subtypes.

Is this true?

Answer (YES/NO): NO